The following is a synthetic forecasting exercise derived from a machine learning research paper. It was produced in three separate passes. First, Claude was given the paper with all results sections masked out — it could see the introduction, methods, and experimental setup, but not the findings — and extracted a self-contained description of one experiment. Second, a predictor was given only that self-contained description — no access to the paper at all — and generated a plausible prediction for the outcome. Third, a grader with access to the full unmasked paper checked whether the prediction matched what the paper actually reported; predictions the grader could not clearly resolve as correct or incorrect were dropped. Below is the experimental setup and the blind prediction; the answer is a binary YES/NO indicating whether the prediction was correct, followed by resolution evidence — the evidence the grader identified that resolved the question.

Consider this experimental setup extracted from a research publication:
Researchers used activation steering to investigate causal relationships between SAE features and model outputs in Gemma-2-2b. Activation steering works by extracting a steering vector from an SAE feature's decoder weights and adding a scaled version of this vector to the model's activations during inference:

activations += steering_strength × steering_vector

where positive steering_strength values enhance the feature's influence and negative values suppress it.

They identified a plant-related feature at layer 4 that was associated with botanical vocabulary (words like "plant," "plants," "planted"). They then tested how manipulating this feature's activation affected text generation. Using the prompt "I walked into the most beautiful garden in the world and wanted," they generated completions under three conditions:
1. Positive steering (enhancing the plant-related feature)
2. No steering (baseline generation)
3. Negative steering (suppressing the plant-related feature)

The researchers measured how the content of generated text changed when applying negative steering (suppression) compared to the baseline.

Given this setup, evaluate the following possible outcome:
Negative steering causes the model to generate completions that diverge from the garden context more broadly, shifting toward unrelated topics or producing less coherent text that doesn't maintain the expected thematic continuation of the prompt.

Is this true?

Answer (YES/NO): NO